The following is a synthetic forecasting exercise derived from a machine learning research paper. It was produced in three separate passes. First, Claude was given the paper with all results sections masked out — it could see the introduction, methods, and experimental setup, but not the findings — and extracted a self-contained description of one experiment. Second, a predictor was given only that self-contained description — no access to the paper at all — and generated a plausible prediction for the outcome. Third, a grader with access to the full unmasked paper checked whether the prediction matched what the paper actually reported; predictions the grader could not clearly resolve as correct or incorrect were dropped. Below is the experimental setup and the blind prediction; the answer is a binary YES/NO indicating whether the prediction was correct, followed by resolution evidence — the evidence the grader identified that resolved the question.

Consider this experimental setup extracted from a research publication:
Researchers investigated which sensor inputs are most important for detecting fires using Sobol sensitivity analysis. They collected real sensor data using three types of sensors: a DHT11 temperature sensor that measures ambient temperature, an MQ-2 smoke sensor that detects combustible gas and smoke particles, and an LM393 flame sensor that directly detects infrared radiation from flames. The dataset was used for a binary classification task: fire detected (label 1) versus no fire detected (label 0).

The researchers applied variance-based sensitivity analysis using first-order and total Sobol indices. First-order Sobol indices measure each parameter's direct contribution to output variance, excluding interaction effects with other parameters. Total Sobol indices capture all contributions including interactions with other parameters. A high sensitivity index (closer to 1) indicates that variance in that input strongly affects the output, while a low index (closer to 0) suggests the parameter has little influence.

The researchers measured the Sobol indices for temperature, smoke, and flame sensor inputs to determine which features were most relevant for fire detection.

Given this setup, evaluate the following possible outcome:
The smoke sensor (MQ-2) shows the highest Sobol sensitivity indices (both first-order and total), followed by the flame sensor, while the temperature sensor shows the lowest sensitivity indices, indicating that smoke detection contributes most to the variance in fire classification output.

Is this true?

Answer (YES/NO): NO